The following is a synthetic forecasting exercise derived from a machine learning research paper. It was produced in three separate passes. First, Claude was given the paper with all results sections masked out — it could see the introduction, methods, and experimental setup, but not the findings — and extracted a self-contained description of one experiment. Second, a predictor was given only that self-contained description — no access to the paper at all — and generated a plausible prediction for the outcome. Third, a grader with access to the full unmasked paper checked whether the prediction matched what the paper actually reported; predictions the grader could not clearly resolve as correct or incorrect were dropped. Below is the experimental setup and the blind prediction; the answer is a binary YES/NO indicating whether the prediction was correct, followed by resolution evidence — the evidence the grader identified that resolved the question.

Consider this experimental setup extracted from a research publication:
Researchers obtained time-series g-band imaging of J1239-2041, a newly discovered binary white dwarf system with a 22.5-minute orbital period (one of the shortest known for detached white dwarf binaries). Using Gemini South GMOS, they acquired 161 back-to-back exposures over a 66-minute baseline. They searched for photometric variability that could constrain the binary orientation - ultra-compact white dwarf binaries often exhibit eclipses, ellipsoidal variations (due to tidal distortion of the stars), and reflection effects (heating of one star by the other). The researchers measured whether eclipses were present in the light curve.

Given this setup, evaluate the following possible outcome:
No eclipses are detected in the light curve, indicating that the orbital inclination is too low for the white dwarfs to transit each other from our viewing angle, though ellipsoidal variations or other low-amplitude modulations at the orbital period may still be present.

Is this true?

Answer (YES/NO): YES